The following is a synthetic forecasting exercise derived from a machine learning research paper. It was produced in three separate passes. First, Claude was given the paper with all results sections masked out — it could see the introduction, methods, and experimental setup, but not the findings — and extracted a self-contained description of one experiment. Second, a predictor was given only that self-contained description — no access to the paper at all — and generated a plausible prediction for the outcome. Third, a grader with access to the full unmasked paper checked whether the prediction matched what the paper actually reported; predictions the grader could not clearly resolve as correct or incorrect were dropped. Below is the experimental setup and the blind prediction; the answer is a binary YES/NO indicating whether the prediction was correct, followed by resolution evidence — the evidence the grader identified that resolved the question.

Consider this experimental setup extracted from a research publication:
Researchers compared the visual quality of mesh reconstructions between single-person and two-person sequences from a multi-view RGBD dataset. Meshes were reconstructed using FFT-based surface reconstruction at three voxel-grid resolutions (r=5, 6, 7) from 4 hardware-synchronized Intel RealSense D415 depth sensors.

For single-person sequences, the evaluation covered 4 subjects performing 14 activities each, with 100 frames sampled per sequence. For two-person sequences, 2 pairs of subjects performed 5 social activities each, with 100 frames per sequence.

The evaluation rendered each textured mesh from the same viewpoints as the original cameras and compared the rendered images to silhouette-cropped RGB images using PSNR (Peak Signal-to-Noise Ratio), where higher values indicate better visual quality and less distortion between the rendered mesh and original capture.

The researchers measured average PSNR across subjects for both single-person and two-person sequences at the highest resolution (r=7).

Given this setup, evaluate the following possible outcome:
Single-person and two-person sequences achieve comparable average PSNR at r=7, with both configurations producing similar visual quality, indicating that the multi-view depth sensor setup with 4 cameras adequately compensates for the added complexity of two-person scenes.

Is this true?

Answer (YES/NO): NO